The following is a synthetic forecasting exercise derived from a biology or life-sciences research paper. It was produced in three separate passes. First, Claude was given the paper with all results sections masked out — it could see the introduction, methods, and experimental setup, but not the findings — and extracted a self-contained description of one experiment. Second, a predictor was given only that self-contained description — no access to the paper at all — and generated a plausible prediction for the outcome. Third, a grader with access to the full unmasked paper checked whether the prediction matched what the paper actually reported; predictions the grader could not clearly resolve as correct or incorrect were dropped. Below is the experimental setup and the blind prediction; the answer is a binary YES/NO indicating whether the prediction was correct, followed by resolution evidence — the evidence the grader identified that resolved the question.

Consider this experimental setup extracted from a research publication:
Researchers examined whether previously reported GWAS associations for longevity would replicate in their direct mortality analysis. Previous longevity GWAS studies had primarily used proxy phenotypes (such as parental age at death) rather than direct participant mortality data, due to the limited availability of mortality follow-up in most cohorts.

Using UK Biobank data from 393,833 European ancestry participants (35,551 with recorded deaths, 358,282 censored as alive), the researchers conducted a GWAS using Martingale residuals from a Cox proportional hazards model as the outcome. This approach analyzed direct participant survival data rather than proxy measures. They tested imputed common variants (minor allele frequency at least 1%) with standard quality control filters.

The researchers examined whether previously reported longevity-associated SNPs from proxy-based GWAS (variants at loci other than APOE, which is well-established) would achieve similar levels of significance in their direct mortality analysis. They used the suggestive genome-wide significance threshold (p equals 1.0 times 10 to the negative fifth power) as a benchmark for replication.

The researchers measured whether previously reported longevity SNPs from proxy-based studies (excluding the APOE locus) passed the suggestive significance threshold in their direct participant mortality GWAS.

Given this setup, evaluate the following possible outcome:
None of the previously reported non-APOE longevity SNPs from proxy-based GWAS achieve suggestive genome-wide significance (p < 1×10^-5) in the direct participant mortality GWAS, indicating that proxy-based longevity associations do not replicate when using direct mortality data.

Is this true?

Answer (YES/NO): YES